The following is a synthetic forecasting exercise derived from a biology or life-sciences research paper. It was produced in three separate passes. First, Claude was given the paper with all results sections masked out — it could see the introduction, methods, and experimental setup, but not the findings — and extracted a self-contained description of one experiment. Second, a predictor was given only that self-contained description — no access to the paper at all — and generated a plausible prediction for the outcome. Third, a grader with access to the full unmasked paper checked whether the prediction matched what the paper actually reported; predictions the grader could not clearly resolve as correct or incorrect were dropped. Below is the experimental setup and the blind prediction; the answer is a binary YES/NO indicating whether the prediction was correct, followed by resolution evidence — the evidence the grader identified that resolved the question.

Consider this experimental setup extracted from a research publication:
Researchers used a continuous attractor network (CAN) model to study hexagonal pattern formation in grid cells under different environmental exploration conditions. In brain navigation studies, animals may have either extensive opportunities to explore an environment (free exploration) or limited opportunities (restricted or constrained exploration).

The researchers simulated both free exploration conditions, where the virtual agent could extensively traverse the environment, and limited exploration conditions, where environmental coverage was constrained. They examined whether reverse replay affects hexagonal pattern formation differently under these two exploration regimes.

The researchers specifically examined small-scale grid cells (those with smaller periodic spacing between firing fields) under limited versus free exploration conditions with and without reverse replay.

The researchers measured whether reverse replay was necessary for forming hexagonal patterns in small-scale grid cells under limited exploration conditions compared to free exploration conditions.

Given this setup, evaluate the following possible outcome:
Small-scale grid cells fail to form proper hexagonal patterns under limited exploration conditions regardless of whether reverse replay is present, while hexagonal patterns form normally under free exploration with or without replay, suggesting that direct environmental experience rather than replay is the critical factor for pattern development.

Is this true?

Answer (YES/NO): NO